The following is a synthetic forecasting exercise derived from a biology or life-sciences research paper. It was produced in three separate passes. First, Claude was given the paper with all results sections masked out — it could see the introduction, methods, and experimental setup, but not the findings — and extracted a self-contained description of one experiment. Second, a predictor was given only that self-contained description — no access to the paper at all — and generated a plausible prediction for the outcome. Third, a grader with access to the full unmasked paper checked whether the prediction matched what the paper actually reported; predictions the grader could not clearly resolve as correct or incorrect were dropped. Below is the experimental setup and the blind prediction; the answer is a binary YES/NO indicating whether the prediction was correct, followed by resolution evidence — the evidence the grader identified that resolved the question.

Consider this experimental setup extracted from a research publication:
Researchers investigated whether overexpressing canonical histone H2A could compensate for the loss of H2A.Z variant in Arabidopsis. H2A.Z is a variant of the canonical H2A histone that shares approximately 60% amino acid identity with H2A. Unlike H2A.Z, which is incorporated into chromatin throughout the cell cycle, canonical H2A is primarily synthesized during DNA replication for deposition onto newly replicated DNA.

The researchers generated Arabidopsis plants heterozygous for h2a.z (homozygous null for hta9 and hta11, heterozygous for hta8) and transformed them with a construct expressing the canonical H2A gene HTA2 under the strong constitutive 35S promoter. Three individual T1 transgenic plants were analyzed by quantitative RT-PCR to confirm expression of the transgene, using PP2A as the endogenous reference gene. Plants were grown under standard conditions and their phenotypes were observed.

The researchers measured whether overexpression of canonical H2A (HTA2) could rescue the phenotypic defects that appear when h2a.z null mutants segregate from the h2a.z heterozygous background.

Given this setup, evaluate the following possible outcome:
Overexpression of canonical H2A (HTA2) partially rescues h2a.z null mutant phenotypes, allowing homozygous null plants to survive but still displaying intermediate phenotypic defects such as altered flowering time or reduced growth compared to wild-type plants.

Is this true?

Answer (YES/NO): NO